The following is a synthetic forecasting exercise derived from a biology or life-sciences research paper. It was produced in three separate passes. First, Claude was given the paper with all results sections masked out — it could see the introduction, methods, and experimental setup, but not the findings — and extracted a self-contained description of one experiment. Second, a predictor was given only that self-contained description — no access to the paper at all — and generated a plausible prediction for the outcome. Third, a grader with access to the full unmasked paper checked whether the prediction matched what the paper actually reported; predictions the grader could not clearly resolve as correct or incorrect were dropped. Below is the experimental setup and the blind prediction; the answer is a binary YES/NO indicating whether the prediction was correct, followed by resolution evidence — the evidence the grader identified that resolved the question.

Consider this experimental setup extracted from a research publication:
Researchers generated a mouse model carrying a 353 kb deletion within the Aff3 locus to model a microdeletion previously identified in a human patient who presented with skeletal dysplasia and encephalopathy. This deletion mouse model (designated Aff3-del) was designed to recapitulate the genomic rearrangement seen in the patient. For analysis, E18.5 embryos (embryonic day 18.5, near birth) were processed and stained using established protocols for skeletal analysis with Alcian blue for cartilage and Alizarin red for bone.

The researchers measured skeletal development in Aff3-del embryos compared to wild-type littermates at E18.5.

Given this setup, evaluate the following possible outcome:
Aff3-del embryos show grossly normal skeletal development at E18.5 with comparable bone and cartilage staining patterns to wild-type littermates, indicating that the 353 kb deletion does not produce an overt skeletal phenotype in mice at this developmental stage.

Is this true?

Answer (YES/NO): NO